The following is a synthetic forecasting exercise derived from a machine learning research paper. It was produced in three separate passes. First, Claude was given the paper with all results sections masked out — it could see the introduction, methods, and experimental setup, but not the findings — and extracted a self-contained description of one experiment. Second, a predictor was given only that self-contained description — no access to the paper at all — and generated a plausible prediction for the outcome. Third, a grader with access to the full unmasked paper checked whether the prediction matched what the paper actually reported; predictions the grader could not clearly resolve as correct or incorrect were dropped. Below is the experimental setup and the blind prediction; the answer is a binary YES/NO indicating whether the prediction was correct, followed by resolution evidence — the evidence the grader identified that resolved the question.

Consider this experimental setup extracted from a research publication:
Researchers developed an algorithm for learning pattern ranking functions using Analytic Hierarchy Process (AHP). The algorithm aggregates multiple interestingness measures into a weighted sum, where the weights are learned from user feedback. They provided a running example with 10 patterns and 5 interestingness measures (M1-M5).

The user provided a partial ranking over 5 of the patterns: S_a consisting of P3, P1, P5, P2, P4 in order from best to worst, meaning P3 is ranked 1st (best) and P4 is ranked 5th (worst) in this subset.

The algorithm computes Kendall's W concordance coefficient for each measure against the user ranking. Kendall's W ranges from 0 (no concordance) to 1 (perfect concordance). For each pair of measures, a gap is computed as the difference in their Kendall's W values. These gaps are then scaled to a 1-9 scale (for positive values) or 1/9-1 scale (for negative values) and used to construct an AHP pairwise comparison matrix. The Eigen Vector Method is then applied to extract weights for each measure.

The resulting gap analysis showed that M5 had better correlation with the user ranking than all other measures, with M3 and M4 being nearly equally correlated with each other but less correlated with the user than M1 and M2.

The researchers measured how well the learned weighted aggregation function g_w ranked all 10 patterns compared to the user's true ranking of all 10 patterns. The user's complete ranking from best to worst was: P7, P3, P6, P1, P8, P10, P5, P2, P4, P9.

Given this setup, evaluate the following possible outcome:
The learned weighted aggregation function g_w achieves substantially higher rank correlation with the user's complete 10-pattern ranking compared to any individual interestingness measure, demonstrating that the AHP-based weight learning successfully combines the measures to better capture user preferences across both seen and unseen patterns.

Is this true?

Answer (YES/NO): YES